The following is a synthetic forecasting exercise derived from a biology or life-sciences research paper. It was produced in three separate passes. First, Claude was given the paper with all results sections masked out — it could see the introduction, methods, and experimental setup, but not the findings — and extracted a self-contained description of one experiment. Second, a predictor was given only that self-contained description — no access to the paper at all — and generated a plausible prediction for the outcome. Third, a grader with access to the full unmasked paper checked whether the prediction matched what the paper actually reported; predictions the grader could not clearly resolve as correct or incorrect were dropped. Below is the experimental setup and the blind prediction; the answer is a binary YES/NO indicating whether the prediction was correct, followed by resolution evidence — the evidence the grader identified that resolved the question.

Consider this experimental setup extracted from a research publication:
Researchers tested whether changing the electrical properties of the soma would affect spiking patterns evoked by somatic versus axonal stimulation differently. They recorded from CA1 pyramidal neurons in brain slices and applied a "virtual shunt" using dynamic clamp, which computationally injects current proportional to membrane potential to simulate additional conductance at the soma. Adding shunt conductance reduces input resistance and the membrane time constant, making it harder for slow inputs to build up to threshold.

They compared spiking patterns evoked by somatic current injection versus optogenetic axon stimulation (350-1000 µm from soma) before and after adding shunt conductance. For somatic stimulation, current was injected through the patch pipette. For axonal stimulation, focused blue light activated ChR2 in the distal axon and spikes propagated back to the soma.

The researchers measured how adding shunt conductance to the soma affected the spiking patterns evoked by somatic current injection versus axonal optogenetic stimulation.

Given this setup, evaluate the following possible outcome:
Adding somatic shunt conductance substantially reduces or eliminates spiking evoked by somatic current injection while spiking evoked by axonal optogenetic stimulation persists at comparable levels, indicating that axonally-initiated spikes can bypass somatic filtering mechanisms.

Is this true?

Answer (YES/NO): YES